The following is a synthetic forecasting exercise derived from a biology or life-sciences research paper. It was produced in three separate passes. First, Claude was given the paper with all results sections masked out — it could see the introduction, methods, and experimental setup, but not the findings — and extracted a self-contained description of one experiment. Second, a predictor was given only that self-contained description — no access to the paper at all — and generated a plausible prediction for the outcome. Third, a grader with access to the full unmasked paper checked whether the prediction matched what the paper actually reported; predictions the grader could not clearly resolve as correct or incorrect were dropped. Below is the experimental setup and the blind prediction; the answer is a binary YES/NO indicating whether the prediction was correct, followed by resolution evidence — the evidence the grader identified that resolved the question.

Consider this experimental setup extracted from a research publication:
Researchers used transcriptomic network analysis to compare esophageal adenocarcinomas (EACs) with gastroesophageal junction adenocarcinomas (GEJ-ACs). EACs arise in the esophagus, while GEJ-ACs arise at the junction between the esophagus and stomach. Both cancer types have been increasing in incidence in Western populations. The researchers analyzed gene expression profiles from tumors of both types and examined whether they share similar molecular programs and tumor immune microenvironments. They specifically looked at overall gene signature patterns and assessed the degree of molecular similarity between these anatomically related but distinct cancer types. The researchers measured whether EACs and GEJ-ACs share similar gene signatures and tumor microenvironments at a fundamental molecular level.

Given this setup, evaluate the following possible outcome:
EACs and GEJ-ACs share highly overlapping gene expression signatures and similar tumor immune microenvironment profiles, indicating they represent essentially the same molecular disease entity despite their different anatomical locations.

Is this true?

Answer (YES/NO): YES